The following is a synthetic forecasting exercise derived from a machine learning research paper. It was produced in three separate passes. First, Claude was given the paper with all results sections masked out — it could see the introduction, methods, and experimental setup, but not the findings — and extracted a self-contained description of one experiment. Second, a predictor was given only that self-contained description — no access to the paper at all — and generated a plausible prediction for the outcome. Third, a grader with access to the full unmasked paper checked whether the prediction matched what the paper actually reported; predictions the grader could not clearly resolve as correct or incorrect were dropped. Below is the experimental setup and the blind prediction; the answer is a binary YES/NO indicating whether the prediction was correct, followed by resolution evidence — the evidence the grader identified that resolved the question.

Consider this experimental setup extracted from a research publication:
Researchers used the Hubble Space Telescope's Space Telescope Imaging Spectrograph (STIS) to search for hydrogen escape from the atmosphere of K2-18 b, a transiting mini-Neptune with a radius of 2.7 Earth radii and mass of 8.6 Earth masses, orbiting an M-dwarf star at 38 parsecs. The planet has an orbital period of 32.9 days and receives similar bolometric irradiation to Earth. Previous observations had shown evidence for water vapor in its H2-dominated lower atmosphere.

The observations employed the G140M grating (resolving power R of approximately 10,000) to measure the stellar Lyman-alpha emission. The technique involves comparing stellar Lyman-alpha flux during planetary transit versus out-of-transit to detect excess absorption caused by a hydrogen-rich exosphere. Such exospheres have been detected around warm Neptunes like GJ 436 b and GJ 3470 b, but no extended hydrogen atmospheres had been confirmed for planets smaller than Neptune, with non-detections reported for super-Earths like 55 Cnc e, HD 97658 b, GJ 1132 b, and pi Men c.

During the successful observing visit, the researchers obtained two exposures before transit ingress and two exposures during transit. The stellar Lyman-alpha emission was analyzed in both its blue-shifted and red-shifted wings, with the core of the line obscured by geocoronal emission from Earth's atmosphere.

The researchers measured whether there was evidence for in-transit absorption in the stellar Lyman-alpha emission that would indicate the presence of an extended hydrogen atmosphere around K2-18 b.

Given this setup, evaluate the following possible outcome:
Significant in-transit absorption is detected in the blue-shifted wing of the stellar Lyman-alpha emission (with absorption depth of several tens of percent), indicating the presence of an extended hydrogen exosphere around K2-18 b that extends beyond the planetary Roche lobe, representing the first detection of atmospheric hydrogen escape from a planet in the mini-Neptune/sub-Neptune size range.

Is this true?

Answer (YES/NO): NO